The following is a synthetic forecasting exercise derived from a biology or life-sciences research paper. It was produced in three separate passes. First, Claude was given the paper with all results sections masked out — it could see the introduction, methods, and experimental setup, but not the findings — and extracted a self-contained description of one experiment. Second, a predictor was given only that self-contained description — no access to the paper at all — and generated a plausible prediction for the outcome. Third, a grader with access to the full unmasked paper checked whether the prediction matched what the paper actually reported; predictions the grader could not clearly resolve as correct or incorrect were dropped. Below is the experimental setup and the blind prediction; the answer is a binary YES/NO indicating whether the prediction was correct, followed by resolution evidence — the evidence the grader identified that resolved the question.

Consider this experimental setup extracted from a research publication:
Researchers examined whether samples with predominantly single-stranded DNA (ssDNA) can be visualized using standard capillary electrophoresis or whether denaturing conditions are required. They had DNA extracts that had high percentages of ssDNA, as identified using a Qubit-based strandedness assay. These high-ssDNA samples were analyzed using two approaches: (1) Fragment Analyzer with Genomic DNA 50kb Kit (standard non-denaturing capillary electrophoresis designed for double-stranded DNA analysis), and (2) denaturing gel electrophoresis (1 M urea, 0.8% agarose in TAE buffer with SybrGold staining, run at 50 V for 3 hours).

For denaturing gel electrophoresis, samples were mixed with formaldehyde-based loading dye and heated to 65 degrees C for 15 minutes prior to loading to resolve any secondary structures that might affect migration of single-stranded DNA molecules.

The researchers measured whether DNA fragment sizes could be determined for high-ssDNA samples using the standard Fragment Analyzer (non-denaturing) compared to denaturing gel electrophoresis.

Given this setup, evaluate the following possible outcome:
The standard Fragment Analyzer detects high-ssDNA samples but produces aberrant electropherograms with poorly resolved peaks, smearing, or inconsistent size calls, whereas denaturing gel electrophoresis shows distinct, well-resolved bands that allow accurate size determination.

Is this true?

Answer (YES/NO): NO